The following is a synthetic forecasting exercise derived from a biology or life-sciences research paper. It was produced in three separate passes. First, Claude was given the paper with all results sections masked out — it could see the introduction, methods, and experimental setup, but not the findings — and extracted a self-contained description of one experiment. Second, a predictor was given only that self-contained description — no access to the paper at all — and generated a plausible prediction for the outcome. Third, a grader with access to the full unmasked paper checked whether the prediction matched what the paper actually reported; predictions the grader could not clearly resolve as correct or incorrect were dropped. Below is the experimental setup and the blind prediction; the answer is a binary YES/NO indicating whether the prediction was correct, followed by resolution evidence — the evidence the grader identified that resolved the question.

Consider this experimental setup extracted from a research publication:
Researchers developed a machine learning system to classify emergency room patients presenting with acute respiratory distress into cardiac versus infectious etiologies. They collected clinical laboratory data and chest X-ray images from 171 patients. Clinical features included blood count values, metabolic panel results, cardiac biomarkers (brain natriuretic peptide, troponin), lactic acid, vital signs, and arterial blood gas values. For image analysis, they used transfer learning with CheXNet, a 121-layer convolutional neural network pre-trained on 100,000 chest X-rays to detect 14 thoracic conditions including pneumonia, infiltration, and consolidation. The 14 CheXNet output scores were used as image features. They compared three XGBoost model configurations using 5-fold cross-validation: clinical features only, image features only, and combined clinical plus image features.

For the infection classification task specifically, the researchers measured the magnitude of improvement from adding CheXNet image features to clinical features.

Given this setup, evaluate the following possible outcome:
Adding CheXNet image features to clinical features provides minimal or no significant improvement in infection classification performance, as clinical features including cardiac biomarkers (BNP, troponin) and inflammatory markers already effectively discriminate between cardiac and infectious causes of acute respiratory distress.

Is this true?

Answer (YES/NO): NO